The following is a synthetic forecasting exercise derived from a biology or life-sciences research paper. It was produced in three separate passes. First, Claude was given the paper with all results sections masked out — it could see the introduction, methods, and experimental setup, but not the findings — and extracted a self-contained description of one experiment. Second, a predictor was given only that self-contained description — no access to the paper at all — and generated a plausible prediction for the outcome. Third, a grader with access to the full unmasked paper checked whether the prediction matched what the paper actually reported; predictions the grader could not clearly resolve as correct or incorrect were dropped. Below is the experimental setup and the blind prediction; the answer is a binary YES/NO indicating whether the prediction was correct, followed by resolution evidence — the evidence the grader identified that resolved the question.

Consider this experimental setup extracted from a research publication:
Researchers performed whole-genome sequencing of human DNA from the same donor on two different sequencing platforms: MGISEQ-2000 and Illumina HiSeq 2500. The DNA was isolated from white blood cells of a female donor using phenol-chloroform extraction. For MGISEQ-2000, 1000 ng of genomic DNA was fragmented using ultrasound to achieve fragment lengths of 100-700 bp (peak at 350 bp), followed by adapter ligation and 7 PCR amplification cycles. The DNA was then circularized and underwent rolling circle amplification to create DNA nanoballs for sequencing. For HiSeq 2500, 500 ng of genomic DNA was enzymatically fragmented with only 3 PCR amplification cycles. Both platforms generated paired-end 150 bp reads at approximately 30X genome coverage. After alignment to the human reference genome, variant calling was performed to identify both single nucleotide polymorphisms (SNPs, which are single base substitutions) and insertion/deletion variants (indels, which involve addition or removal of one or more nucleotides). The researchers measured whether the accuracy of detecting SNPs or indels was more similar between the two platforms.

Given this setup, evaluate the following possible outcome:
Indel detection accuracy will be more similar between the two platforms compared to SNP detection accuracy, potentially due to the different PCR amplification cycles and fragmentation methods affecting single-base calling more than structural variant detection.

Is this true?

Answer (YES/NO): NO